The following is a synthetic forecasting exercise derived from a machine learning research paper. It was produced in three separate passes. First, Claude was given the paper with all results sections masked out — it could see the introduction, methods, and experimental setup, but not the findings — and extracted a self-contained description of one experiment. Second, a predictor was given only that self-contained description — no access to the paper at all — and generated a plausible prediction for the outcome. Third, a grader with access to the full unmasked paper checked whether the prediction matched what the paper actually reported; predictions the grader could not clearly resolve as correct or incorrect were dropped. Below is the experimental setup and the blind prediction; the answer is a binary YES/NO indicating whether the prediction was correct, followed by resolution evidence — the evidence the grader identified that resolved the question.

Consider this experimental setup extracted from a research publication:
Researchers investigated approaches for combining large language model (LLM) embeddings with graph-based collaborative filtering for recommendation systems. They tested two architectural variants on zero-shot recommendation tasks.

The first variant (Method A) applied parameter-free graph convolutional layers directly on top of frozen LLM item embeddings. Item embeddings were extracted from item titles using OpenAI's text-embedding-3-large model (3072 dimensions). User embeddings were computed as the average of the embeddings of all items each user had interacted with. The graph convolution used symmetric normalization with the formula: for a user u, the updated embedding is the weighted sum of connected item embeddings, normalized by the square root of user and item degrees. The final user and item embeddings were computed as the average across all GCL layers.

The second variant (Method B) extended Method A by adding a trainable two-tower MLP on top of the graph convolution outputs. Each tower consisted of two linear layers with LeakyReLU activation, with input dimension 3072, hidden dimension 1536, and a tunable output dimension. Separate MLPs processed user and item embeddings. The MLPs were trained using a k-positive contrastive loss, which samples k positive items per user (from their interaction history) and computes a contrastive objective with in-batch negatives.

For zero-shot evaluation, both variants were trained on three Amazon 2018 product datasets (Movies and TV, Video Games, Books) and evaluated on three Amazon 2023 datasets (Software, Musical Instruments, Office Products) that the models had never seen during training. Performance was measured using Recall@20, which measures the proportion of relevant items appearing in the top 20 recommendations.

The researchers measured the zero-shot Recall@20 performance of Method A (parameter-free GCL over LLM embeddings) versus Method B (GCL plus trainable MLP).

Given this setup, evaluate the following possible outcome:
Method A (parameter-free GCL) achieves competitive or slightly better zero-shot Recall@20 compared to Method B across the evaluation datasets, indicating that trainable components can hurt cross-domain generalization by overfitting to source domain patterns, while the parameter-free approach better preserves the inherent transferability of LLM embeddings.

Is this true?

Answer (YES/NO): NO